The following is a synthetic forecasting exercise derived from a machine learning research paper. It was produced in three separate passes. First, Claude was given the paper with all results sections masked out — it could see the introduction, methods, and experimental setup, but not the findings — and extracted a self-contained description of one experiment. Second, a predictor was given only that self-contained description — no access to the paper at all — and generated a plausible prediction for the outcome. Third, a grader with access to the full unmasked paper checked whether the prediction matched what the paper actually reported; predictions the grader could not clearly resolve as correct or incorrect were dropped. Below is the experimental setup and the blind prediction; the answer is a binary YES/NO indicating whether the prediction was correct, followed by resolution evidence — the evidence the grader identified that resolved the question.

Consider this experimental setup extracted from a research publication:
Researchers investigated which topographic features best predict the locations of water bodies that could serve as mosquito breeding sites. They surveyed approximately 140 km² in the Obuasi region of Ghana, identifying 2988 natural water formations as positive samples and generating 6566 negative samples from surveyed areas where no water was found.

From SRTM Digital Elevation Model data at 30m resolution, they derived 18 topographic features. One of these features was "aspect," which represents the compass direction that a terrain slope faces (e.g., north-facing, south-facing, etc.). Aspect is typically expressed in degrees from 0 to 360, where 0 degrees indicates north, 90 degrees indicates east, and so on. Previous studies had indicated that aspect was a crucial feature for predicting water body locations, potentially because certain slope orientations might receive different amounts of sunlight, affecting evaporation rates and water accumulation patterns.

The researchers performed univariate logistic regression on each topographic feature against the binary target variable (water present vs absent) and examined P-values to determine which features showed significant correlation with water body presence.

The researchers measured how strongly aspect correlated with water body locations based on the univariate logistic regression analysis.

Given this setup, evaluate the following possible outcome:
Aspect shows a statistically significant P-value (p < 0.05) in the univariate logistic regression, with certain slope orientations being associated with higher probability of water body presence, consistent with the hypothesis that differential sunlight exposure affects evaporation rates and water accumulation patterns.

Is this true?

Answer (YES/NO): NO